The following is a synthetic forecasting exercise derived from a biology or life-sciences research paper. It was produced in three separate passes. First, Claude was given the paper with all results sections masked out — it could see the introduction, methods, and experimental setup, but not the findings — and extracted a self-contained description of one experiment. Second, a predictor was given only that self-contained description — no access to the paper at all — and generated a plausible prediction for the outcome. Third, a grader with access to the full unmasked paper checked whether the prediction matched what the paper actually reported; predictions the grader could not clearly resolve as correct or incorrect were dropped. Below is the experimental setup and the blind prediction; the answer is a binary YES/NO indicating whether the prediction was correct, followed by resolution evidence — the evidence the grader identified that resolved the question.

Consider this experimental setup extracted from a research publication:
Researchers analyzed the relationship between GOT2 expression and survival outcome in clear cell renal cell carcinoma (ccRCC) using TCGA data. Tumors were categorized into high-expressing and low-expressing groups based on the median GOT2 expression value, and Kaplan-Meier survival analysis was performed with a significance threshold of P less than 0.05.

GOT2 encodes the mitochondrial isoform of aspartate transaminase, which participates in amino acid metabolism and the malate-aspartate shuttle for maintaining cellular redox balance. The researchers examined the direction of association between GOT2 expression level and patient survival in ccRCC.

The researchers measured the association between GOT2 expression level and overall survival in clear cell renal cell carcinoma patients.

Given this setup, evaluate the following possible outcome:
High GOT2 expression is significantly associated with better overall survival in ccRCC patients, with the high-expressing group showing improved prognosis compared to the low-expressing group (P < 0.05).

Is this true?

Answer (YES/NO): NO